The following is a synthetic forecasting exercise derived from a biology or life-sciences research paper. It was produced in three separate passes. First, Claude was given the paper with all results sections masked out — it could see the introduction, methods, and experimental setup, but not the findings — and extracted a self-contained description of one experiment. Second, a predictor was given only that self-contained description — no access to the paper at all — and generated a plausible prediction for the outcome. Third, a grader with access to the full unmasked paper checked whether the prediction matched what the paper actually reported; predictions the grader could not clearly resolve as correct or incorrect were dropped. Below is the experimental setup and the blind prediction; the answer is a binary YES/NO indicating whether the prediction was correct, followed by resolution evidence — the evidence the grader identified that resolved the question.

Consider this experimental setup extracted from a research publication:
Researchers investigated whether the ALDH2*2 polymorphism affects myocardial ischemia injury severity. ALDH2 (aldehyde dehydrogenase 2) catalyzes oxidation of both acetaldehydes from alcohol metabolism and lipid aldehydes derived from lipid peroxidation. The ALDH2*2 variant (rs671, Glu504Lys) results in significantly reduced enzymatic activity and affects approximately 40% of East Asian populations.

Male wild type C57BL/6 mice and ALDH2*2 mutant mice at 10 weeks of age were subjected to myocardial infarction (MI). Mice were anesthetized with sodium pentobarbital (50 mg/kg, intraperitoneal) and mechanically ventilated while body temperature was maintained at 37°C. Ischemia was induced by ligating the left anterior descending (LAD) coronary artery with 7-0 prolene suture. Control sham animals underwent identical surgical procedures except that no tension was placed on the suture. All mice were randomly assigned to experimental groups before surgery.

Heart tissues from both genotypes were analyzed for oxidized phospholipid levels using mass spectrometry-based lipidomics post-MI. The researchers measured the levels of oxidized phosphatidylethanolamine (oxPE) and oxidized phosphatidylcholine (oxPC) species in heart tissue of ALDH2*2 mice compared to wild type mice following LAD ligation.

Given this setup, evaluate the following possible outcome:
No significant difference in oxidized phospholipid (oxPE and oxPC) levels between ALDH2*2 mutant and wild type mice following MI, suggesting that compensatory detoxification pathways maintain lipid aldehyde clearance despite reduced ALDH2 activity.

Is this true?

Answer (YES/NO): NO